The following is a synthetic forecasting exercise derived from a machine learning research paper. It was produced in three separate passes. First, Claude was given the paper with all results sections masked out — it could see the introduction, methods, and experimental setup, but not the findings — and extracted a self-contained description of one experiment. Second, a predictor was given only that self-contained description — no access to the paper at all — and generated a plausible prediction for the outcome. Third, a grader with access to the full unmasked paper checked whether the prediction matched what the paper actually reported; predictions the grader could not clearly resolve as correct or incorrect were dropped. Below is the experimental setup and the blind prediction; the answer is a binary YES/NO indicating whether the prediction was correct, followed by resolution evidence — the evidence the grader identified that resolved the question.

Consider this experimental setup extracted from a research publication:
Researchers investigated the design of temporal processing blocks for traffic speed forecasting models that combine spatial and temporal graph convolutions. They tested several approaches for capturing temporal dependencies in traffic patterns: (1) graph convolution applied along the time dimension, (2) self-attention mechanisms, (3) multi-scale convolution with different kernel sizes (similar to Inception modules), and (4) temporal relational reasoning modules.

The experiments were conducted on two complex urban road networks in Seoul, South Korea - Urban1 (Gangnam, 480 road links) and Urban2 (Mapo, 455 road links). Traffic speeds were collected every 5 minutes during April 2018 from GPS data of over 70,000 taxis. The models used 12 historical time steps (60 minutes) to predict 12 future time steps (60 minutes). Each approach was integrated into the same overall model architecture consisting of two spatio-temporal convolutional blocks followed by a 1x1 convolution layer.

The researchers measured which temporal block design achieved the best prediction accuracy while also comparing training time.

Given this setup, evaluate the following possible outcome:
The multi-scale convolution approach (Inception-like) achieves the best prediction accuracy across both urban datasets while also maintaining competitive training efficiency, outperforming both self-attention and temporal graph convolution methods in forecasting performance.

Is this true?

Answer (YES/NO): NO